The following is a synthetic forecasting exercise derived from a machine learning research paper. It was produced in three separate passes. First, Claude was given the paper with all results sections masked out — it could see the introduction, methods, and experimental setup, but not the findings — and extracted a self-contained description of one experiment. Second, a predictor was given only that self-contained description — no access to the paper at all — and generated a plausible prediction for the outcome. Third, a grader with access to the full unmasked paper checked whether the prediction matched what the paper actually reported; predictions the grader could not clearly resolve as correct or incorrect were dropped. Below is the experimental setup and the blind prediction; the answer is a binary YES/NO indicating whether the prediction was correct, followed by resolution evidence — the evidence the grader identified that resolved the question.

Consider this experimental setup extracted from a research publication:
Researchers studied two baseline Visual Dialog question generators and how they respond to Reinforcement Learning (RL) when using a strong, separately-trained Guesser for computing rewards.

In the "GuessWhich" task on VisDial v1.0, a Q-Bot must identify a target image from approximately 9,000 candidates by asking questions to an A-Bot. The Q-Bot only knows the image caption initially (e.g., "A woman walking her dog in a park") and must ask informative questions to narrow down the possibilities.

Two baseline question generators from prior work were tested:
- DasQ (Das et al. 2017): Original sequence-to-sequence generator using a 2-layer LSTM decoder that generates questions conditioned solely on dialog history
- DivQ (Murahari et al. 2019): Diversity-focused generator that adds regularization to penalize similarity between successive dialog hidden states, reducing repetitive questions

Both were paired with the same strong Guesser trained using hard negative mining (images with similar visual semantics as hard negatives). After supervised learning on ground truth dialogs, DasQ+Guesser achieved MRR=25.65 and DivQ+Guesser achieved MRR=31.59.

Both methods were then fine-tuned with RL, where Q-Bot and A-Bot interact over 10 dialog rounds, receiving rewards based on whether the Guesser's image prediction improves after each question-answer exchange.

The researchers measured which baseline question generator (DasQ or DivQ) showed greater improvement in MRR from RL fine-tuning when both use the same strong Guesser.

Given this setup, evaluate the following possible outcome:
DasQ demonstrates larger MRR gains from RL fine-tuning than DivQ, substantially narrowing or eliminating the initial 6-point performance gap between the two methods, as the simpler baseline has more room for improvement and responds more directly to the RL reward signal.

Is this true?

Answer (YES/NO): YES